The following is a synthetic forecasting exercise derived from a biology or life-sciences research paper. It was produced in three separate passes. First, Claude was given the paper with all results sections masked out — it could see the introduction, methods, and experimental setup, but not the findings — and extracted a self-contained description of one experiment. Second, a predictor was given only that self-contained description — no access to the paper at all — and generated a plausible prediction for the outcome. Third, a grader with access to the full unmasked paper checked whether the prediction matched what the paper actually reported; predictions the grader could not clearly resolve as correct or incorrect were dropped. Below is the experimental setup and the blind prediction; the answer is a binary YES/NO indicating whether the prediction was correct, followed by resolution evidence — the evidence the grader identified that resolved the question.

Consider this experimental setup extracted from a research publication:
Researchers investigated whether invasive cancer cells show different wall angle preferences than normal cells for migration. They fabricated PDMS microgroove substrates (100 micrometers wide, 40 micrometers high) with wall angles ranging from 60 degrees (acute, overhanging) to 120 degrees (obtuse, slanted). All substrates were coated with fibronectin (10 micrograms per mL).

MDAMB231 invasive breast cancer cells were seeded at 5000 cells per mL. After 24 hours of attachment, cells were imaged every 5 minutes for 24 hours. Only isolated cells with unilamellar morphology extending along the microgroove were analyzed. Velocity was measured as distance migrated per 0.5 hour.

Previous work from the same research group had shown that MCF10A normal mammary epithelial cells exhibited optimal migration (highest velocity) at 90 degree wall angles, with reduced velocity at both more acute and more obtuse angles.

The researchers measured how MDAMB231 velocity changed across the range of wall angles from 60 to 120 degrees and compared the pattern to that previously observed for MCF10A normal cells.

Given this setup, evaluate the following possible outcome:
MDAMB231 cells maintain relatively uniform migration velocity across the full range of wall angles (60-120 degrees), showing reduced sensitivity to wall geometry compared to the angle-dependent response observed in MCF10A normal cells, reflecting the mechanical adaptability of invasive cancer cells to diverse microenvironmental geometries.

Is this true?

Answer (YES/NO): NO